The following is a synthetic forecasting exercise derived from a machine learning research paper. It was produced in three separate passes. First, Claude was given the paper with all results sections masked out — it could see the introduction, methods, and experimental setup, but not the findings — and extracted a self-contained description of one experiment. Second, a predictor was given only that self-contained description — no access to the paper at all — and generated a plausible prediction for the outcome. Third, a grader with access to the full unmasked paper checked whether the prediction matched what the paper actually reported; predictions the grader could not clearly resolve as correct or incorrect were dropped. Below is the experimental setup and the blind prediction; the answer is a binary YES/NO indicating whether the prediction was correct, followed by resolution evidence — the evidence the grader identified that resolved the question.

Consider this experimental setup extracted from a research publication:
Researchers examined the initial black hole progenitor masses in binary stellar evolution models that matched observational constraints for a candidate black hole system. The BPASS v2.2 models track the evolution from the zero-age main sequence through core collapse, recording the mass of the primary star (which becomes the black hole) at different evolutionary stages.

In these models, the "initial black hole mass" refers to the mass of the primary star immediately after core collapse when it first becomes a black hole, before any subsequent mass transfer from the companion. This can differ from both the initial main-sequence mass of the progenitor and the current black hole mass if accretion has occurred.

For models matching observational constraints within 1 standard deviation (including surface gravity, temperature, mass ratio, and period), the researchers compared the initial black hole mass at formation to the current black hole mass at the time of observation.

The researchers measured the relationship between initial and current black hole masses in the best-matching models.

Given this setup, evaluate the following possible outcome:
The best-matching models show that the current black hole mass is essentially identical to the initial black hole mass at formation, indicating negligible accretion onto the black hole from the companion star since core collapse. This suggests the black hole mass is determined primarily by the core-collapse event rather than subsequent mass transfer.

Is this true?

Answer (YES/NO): NO